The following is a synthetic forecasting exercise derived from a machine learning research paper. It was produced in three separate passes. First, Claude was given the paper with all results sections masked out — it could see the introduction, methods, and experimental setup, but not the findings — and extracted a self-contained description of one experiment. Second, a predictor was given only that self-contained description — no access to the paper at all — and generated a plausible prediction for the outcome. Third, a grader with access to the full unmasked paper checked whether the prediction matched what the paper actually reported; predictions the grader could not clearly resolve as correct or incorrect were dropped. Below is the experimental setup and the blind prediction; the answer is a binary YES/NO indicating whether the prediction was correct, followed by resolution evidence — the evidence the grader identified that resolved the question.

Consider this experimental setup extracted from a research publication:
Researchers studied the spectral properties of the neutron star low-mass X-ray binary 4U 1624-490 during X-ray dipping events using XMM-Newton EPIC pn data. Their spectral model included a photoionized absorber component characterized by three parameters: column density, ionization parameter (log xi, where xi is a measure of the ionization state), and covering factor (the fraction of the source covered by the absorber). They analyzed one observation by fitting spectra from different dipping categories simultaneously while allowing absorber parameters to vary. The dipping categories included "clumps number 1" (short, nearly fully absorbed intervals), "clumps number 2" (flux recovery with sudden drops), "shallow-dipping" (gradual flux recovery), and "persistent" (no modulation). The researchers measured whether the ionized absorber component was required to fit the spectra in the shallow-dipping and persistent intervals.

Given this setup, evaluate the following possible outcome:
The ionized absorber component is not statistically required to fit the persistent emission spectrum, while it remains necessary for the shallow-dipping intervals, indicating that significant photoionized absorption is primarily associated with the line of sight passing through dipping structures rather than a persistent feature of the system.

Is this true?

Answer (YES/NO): NO